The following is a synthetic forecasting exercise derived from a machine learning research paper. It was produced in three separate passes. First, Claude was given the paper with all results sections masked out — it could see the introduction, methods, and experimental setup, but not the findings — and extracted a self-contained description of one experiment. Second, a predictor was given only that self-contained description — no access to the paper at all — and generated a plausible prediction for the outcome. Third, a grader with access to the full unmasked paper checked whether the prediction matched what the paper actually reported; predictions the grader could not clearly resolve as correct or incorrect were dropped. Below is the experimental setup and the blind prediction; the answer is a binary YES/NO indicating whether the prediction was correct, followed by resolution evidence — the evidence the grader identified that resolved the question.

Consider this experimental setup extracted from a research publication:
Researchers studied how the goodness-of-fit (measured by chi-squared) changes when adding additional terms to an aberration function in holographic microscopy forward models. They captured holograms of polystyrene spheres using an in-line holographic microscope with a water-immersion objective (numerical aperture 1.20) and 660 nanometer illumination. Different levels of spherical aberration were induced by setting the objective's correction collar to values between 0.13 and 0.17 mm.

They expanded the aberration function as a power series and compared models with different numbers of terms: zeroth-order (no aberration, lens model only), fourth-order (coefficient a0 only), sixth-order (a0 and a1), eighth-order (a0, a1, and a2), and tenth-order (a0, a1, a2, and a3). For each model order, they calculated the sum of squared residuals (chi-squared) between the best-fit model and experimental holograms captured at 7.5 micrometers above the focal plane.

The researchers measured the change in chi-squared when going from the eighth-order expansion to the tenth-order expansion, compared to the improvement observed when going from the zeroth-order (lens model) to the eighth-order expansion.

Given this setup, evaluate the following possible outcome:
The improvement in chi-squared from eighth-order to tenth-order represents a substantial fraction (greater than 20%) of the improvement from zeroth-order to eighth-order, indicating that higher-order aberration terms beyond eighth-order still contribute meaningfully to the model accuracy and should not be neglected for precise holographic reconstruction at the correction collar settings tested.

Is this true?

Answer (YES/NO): NO